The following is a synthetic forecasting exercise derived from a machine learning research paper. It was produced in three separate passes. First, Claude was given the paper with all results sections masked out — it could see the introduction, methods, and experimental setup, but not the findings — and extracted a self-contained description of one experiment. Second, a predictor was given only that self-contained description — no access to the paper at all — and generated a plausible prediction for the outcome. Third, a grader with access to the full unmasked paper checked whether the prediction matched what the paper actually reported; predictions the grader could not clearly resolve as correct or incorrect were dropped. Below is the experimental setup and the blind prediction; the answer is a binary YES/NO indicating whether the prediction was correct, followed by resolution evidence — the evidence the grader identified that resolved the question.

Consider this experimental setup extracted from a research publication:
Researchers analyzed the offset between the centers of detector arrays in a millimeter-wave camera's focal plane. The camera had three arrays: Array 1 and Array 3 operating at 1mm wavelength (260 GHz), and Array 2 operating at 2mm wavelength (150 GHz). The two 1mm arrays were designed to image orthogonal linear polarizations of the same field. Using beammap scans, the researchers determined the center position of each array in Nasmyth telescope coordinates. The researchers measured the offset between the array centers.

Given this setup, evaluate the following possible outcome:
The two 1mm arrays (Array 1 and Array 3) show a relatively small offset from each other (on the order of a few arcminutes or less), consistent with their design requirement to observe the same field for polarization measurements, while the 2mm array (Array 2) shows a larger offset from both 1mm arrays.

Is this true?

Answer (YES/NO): YES